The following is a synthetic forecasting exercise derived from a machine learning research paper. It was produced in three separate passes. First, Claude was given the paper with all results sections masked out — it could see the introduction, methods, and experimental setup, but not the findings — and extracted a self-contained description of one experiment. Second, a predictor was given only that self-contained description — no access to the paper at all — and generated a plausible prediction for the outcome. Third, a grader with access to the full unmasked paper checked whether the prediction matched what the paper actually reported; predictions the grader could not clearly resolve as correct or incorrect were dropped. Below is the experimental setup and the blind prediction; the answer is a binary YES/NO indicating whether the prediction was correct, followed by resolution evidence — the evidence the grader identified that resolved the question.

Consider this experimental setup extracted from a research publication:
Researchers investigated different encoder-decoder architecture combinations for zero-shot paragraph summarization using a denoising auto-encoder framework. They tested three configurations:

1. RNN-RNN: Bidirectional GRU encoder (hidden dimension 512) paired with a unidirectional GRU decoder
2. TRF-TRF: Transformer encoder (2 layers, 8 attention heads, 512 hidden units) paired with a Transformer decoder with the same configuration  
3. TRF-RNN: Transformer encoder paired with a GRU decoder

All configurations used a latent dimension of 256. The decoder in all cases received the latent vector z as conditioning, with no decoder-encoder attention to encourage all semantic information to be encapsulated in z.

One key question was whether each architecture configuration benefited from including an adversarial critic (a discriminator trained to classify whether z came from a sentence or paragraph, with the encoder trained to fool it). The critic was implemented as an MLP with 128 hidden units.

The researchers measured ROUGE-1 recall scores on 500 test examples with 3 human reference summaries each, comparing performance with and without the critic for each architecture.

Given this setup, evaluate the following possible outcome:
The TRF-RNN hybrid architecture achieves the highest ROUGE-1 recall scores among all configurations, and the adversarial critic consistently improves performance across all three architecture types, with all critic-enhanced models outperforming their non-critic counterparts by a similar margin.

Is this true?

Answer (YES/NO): NO